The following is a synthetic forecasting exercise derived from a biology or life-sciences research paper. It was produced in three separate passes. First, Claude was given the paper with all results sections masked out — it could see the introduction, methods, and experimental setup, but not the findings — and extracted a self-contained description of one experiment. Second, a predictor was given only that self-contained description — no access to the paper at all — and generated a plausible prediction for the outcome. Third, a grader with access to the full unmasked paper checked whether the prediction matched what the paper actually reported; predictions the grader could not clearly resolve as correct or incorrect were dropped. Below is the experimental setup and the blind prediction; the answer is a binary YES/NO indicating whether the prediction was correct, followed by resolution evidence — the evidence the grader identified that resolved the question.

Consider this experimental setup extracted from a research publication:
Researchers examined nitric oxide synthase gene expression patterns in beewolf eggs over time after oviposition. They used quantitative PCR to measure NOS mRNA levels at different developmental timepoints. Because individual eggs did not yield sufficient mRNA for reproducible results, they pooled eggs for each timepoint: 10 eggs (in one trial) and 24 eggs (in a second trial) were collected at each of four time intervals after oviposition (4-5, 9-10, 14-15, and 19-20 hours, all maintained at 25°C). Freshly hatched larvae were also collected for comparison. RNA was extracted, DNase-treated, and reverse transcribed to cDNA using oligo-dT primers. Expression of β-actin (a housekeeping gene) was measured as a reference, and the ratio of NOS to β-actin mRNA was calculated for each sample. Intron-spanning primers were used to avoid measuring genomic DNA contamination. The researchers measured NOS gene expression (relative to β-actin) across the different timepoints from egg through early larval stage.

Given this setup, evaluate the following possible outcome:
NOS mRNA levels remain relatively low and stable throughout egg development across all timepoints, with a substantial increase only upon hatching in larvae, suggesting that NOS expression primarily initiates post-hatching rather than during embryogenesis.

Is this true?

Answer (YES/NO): NO